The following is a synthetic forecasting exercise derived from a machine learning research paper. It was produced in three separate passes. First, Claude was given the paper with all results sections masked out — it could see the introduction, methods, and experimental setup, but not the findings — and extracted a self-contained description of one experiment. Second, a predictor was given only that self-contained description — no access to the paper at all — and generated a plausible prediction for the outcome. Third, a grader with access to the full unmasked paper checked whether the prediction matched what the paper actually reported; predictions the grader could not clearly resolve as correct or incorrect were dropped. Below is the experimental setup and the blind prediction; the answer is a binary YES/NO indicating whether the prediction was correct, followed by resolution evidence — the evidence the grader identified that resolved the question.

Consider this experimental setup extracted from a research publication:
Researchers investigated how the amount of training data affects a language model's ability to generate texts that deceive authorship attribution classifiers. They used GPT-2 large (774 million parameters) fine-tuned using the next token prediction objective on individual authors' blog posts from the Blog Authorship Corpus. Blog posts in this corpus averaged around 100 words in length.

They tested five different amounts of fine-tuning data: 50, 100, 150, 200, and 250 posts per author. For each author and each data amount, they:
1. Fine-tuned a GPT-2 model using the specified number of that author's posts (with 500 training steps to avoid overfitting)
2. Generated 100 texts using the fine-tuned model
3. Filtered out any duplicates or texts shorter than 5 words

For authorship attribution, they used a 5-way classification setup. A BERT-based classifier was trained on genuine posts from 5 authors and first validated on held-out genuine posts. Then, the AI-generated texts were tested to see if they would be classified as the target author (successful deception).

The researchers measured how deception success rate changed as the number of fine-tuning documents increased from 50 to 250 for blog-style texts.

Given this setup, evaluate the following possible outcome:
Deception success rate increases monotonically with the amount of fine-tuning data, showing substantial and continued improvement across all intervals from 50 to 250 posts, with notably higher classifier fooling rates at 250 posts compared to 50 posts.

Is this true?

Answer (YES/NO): NO